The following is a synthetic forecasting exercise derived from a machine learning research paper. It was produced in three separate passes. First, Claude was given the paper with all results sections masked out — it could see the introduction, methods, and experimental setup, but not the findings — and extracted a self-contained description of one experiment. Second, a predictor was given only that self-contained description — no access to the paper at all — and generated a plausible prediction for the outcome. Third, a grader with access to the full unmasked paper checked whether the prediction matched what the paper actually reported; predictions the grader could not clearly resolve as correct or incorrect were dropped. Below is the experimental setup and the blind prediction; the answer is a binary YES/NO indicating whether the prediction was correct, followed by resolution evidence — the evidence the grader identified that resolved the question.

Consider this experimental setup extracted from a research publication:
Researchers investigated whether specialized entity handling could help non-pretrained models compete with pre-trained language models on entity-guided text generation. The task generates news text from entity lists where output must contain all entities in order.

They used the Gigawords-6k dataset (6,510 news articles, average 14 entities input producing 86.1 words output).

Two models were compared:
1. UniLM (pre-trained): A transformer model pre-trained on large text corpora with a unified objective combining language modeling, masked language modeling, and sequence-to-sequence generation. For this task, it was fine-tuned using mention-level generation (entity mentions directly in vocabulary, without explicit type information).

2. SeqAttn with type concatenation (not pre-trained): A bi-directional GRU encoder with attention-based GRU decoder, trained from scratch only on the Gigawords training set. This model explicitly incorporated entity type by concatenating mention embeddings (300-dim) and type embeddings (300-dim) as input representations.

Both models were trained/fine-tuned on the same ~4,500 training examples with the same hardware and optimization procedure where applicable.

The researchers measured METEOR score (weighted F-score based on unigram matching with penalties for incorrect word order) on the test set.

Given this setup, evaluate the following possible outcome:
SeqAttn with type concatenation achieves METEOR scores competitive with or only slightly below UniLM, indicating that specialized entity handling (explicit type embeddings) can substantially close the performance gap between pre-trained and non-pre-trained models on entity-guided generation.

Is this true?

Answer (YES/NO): NO